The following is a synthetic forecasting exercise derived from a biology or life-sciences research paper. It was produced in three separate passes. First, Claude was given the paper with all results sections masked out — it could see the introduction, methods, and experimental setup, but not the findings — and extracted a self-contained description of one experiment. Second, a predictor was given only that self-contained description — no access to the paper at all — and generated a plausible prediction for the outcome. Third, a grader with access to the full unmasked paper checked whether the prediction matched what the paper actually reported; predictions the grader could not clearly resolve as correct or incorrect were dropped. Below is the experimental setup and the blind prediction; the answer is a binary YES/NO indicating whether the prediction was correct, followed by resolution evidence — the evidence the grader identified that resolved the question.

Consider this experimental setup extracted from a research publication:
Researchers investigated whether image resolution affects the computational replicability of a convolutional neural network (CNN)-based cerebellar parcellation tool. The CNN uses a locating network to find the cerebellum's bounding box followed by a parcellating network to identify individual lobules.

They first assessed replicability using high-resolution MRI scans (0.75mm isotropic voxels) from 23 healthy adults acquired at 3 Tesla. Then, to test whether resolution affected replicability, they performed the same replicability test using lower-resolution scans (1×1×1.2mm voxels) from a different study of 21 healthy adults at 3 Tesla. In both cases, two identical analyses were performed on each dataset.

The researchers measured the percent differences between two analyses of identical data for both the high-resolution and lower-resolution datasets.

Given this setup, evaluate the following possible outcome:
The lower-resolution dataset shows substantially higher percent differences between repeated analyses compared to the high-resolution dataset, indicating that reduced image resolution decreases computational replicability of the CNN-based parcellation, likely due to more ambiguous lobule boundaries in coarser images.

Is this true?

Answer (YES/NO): NO